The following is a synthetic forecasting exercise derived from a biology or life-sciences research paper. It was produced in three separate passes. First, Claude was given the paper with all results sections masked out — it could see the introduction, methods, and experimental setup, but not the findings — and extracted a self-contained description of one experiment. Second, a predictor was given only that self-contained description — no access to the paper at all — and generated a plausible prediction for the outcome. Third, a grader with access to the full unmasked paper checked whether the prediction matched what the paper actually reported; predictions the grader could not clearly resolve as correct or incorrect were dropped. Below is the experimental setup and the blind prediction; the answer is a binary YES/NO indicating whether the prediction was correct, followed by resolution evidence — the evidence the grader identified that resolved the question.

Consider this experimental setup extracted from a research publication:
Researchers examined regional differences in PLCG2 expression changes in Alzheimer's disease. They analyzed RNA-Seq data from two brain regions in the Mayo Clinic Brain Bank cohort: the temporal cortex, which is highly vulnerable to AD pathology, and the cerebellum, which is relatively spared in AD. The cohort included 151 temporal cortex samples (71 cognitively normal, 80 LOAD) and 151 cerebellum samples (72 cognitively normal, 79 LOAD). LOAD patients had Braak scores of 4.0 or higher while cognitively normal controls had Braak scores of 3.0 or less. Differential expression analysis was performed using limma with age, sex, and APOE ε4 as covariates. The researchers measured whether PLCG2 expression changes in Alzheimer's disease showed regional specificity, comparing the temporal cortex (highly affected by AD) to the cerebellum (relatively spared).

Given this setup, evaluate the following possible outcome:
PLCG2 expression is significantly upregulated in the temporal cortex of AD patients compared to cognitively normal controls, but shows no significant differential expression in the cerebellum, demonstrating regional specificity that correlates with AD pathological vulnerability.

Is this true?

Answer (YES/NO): YES